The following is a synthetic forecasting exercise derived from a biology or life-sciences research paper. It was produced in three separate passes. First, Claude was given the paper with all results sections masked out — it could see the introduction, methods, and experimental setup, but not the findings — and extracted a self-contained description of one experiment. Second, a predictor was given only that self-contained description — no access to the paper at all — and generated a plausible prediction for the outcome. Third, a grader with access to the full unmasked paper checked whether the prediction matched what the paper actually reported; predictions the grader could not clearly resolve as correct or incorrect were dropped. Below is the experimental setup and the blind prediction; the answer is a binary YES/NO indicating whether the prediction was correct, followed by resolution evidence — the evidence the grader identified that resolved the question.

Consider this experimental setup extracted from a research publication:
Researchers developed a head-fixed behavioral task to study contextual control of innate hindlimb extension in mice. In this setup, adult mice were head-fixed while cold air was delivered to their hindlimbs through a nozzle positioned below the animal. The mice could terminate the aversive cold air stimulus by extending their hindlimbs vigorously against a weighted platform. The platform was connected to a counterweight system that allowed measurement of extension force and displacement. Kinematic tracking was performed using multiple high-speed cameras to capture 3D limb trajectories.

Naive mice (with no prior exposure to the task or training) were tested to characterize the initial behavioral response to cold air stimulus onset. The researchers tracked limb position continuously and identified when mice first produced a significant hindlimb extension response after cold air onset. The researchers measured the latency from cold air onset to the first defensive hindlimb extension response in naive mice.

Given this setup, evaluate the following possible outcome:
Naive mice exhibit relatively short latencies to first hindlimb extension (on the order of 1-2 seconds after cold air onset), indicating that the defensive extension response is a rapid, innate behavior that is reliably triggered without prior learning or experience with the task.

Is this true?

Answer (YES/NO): NO